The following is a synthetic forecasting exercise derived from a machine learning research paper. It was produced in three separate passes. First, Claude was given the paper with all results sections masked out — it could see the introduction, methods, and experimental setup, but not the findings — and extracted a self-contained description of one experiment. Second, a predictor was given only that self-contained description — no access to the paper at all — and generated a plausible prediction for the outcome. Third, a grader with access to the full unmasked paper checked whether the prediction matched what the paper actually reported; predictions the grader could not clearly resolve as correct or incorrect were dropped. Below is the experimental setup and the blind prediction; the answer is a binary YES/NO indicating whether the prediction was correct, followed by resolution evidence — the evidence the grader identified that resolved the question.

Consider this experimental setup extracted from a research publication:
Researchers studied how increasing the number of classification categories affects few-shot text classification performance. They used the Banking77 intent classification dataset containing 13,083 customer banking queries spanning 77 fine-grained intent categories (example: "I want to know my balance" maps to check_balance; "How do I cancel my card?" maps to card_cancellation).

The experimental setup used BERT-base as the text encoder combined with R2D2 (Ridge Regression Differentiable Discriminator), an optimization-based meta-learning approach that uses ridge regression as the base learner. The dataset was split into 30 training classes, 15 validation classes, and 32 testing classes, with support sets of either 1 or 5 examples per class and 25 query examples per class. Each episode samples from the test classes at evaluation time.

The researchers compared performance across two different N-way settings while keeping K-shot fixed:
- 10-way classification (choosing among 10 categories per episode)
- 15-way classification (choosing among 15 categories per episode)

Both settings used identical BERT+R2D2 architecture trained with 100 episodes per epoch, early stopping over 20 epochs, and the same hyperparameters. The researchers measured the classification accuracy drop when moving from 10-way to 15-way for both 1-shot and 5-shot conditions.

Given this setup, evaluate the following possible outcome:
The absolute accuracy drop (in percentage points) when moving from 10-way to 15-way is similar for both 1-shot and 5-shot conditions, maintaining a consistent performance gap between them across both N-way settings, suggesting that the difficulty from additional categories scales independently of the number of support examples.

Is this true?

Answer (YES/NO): NO